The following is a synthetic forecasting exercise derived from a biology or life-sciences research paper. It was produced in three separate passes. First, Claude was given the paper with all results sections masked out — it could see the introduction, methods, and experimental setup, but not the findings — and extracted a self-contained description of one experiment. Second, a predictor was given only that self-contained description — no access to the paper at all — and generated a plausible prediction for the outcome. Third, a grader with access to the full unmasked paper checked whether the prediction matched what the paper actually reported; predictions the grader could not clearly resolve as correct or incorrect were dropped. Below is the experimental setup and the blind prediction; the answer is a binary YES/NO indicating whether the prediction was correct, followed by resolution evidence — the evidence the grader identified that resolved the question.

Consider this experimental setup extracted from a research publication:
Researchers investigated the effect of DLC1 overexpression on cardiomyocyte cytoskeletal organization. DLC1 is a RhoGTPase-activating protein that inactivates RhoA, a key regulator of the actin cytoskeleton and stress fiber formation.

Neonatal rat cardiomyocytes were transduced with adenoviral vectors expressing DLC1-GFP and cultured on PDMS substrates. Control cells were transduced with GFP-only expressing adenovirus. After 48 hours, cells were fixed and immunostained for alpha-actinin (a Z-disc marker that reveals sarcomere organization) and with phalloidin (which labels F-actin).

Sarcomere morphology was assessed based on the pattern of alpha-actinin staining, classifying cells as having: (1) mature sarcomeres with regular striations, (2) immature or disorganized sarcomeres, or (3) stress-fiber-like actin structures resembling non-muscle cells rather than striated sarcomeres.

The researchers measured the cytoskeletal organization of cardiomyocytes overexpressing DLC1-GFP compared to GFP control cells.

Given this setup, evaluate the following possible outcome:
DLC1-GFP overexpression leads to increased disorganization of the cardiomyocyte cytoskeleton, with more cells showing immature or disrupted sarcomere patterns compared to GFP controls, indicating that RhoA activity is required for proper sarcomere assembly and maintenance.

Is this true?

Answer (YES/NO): NO